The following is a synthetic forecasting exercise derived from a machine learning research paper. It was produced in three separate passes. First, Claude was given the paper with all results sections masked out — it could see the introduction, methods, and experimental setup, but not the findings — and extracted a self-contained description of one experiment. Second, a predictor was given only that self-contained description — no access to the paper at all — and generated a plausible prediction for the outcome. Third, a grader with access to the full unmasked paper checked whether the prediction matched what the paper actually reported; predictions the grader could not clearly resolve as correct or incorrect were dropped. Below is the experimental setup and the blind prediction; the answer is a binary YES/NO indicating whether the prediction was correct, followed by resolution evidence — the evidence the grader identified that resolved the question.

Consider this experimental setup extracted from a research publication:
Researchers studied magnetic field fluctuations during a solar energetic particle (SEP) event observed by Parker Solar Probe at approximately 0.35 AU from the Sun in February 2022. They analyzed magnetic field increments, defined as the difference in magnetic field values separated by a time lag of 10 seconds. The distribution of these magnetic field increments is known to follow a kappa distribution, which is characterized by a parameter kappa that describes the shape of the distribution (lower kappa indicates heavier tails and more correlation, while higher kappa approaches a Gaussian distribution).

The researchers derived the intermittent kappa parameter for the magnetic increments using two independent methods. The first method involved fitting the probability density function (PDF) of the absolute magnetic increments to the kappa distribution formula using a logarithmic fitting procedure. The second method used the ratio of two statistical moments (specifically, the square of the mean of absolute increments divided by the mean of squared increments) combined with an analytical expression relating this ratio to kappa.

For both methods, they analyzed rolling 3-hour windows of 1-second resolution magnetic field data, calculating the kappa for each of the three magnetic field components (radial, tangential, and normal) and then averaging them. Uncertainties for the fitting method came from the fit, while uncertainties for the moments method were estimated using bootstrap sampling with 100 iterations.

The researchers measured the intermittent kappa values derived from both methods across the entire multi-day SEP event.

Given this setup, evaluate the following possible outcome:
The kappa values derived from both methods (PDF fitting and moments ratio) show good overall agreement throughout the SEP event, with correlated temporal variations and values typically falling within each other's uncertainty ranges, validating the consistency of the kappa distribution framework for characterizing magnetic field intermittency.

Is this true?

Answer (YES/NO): YES